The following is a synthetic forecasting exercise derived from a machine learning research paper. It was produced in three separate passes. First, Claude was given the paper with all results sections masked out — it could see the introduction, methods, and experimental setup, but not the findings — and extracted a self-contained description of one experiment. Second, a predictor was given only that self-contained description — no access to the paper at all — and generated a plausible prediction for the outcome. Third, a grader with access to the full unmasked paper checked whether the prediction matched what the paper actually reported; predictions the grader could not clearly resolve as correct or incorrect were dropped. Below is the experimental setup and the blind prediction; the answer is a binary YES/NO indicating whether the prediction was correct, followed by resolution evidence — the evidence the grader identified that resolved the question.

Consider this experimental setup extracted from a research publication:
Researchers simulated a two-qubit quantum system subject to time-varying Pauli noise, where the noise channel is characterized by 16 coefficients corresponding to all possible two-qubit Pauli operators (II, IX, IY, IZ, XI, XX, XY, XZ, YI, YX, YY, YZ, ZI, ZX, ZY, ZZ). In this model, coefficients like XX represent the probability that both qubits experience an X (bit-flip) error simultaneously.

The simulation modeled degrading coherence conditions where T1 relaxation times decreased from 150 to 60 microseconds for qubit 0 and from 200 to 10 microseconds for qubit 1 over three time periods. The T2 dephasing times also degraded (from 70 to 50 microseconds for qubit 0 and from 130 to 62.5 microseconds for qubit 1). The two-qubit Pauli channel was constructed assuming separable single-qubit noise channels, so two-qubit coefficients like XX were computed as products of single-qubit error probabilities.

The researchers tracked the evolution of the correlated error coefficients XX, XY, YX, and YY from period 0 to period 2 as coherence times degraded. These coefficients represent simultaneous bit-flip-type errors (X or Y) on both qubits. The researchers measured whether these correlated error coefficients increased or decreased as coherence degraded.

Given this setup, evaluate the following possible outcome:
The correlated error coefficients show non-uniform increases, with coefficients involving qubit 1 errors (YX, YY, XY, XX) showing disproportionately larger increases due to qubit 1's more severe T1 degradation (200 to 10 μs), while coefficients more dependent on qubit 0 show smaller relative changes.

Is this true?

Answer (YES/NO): NO